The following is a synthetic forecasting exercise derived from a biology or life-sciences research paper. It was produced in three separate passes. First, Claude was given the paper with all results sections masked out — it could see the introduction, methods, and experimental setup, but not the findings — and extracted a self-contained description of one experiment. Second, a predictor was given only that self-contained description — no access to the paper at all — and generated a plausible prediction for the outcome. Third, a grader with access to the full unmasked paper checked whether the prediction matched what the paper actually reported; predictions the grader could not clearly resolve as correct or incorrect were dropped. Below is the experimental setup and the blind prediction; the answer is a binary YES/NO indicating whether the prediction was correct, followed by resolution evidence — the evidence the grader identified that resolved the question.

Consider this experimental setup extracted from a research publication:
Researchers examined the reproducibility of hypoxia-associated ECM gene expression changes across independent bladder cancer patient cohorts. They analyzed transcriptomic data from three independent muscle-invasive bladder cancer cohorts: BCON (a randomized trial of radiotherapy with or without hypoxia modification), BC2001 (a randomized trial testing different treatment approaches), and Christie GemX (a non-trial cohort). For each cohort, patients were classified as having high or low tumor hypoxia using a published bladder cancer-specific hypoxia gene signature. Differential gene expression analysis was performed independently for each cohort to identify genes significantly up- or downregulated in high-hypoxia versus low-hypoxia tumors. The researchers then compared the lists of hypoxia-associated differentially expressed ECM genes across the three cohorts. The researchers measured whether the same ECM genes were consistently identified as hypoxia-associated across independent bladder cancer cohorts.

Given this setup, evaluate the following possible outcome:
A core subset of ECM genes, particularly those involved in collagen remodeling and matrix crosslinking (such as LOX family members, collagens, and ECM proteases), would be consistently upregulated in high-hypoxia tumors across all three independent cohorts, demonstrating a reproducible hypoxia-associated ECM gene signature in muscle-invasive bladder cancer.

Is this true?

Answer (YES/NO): NO